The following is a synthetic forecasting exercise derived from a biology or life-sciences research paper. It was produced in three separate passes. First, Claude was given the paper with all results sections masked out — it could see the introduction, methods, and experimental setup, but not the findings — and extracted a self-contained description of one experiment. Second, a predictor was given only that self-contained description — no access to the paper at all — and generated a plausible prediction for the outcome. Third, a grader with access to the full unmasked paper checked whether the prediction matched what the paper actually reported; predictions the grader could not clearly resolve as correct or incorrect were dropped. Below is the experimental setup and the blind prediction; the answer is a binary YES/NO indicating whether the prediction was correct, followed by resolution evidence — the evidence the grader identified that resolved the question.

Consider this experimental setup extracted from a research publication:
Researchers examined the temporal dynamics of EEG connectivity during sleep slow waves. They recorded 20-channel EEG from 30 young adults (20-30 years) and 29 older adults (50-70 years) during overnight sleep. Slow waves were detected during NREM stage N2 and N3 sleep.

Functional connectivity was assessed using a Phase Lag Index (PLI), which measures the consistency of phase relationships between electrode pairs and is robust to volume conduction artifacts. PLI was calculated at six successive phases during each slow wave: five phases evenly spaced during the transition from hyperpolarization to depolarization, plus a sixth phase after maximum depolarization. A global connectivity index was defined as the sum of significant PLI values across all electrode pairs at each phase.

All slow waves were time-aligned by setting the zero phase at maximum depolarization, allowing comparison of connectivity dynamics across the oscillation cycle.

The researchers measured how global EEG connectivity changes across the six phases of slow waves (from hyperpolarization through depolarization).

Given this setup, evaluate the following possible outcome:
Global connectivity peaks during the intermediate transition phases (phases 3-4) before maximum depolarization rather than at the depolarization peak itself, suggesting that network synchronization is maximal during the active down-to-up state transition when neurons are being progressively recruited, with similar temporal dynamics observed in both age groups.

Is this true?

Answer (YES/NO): NO